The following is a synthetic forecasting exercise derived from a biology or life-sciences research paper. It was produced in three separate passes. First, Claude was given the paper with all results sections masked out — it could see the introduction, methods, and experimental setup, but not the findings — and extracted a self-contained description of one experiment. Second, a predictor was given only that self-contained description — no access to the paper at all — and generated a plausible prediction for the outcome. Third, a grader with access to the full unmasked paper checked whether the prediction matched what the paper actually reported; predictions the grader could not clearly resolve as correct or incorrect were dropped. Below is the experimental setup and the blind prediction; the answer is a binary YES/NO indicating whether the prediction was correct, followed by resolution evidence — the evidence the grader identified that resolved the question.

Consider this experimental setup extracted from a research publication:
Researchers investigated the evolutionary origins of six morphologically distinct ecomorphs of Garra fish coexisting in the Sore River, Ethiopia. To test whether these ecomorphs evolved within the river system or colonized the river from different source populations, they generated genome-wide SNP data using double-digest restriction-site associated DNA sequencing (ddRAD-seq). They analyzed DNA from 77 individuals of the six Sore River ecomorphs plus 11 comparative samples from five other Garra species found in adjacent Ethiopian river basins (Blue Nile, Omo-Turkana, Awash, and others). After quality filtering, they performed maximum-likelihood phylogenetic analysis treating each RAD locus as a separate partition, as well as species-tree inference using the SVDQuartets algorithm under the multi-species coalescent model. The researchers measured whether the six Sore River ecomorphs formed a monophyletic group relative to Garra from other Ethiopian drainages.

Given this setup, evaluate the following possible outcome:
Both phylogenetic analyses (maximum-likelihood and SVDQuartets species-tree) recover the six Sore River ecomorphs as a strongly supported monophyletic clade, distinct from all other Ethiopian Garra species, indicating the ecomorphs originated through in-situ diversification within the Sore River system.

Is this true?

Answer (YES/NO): YES